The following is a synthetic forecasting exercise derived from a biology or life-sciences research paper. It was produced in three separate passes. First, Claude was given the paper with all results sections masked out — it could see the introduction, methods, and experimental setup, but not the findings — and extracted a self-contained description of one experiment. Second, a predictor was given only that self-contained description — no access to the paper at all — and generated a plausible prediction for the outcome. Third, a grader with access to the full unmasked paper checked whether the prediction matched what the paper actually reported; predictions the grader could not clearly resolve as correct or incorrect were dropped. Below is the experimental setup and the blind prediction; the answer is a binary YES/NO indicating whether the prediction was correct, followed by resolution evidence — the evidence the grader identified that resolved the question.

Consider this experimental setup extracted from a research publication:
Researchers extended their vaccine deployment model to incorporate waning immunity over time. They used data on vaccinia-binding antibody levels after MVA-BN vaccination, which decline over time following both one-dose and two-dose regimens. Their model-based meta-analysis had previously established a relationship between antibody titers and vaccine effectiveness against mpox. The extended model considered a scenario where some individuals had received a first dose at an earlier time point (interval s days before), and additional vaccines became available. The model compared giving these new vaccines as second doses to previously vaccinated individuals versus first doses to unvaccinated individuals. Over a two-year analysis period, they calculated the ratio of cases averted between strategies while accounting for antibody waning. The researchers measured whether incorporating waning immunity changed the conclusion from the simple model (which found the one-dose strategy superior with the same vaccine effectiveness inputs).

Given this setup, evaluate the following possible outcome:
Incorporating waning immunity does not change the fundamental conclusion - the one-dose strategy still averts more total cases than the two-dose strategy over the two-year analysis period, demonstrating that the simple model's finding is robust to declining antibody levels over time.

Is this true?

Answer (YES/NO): YES